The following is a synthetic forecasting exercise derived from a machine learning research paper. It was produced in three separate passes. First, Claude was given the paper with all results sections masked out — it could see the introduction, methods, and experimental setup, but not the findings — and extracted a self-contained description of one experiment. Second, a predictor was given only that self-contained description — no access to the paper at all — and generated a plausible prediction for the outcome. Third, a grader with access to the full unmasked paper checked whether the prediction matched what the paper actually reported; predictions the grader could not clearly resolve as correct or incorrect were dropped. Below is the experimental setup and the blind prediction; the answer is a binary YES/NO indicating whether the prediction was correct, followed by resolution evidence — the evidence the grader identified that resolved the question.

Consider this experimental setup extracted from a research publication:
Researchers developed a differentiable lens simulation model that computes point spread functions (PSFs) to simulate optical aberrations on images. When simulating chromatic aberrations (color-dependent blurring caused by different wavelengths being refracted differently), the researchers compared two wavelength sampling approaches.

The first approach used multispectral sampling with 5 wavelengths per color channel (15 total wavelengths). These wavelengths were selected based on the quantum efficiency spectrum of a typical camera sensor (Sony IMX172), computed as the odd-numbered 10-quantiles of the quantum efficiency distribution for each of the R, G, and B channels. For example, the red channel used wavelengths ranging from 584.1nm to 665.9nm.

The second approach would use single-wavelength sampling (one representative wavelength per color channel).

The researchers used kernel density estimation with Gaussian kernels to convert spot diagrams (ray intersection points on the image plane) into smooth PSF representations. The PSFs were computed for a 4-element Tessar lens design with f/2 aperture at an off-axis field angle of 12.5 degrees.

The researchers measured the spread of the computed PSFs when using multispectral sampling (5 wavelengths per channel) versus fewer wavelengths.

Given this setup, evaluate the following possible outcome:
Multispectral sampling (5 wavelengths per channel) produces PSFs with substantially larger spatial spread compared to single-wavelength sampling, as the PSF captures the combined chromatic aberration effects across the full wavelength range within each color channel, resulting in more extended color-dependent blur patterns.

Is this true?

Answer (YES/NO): YES